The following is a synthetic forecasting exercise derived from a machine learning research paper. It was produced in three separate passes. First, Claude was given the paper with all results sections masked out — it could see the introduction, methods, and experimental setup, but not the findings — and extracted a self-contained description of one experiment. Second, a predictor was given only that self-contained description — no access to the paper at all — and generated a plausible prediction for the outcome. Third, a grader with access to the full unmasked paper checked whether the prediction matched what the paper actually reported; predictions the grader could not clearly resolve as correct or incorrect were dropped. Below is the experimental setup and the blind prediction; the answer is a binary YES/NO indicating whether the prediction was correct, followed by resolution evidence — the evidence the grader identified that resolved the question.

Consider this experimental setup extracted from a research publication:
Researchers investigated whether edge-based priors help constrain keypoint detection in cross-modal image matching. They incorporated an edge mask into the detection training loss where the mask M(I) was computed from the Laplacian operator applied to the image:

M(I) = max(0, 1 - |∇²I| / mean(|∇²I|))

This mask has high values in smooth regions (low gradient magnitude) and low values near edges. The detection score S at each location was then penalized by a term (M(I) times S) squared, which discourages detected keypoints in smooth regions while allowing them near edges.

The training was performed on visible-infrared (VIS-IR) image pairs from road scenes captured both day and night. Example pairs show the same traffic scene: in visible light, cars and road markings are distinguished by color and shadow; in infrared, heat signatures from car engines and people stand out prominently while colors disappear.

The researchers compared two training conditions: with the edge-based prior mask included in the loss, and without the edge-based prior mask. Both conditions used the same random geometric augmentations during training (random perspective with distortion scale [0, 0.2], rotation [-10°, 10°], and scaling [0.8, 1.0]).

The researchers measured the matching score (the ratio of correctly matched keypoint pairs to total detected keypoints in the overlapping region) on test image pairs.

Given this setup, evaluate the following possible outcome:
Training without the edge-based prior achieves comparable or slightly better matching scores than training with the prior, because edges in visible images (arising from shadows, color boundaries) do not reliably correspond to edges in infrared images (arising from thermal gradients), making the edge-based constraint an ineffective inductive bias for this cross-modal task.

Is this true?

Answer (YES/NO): NO